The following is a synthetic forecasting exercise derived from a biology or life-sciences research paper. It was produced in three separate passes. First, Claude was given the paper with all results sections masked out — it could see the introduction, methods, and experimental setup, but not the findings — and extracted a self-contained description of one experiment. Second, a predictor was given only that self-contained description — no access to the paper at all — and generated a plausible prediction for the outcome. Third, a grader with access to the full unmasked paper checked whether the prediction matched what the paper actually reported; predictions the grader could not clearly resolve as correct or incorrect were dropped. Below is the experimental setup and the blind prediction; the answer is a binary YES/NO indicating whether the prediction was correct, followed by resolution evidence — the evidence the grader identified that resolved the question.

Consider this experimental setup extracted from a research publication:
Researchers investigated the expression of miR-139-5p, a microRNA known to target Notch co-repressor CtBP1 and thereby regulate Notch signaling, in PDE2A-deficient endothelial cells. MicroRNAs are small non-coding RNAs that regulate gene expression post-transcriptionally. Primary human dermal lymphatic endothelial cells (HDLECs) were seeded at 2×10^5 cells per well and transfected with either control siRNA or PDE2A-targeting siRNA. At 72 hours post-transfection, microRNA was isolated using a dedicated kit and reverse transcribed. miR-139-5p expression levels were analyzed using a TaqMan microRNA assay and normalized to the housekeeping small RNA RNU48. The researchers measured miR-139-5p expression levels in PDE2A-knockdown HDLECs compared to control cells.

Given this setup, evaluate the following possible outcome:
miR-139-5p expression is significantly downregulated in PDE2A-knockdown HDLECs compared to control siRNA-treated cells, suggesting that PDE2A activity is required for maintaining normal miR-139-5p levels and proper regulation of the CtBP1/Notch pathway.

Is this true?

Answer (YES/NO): NO